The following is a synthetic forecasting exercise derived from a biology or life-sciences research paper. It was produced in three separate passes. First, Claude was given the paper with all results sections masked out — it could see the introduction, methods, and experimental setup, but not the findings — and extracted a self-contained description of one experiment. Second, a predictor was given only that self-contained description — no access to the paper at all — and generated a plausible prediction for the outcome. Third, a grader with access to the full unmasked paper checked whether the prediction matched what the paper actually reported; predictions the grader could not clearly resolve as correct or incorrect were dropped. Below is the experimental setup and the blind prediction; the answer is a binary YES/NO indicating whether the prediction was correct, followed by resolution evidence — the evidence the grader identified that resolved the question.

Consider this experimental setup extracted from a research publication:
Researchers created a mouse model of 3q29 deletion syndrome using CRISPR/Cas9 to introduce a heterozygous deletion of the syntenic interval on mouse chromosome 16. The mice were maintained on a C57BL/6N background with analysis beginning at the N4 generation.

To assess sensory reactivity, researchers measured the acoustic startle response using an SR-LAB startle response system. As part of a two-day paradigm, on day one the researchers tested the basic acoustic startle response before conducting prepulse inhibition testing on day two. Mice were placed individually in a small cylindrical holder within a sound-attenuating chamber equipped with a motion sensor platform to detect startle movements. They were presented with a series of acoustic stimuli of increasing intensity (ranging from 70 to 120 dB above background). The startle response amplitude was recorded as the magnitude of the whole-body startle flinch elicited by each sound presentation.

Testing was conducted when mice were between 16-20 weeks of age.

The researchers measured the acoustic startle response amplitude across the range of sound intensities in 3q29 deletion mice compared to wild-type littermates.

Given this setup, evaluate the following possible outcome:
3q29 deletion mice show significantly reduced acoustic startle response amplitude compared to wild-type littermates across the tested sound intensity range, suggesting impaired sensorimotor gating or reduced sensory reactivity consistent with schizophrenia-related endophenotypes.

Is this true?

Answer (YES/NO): NO